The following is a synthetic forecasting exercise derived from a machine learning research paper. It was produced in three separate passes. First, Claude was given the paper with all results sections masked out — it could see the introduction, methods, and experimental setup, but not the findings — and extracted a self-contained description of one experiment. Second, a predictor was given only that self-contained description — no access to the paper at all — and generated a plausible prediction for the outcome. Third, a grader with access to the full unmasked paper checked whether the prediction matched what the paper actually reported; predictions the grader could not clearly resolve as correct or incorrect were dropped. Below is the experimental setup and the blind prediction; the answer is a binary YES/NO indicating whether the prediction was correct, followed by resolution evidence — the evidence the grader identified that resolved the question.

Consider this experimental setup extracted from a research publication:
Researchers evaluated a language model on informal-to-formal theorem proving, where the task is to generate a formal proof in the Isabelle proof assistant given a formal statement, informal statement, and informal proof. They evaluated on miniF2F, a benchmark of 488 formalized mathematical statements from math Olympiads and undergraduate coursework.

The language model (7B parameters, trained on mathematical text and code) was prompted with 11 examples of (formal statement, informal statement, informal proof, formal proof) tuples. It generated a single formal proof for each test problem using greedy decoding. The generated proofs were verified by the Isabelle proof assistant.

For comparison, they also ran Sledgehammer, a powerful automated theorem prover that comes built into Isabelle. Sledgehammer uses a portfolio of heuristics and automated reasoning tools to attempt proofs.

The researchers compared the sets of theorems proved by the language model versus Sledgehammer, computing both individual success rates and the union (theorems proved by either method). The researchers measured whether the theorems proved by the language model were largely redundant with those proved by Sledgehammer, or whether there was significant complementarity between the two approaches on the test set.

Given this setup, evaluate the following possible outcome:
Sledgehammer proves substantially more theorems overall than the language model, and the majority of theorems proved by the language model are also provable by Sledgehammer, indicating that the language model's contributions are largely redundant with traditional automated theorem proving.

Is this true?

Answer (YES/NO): NO